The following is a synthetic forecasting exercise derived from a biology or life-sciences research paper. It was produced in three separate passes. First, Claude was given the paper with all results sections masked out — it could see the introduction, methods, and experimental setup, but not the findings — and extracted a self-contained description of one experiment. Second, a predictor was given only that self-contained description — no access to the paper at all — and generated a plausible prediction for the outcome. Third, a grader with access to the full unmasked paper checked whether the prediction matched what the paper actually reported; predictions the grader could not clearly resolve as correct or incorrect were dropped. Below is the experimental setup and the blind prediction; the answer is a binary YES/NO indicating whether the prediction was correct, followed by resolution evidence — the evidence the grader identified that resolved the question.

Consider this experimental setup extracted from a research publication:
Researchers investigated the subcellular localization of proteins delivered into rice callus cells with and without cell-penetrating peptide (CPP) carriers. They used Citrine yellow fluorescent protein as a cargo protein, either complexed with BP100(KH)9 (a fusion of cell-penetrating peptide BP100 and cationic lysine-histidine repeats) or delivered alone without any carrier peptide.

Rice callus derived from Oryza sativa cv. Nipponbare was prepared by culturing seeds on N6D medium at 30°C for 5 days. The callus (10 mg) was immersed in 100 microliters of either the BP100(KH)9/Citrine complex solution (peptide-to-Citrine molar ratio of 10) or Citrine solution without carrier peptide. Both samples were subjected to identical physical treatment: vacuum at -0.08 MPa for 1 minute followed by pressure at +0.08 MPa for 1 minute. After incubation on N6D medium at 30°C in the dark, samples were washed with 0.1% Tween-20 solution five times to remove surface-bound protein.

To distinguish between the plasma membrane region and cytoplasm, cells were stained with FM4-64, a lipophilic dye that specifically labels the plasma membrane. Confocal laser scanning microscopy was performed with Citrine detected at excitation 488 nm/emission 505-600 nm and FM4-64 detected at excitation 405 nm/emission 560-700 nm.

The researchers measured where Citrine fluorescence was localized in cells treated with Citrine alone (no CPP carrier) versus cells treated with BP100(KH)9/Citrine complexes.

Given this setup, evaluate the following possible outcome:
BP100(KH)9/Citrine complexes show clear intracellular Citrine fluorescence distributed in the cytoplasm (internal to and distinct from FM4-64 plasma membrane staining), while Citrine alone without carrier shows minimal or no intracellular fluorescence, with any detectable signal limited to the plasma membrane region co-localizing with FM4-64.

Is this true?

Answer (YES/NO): NO